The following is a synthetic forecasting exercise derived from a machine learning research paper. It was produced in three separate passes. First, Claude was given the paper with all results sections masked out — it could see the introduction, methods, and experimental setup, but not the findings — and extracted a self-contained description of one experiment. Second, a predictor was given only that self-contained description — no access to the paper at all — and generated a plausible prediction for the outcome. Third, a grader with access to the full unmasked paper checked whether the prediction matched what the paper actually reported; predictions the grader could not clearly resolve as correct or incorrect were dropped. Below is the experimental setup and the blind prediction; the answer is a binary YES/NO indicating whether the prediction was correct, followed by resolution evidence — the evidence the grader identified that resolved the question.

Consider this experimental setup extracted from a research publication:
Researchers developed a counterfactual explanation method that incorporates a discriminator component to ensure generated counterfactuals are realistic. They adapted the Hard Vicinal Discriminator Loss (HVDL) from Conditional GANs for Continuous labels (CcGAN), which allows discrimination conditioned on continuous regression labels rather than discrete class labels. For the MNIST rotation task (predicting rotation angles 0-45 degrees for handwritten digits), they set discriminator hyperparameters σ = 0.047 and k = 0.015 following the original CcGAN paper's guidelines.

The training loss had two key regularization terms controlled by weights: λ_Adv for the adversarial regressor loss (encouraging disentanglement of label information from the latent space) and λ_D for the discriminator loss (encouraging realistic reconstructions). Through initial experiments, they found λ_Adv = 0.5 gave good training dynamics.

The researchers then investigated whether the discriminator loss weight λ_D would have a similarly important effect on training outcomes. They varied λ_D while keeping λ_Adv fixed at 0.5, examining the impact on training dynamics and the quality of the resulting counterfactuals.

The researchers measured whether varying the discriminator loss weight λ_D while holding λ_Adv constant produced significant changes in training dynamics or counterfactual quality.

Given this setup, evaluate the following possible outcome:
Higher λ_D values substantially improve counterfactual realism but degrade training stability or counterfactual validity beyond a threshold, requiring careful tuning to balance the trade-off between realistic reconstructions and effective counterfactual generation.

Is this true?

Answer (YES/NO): NO